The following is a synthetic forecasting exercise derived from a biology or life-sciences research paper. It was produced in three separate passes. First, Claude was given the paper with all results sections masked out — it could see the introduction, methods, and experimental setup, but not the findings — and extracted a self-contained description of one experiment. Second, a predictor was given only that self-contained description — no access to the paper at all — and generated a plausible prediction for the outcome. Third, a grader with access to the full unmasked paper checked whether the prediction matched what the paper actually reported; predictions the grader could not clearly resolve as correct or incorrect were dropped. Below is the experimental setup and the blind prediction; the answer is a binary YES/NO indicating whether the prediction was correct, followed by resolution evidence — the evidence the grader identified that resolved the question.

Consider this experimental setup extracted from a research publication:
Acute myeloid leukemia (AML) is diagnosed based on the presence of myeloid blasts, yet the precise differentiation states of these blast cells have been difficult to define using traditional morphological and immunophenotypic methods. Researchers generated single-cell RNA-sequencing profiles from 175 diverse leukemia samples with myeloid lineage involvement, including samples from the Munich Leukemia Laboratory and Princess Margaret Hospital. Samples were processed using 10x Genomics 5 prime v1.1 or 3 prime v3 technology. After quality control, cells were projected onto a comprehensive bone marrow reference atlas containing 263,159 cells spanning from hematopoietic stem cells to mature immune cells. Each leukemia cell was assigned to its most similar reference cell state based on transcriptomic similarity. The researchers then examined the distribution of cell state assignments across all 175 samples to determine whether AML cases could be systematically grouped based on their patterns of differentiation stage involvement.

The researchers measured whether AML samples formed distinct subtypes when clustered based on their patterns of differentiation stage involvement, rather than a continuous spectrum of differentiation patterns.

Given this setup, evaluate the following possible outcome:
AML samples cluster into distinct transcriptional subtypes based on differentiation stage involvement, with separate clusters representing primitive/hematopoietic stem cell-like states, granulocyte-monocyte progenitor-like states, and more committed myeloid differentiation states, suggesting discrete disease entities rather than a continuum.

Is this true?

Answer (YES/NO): YES